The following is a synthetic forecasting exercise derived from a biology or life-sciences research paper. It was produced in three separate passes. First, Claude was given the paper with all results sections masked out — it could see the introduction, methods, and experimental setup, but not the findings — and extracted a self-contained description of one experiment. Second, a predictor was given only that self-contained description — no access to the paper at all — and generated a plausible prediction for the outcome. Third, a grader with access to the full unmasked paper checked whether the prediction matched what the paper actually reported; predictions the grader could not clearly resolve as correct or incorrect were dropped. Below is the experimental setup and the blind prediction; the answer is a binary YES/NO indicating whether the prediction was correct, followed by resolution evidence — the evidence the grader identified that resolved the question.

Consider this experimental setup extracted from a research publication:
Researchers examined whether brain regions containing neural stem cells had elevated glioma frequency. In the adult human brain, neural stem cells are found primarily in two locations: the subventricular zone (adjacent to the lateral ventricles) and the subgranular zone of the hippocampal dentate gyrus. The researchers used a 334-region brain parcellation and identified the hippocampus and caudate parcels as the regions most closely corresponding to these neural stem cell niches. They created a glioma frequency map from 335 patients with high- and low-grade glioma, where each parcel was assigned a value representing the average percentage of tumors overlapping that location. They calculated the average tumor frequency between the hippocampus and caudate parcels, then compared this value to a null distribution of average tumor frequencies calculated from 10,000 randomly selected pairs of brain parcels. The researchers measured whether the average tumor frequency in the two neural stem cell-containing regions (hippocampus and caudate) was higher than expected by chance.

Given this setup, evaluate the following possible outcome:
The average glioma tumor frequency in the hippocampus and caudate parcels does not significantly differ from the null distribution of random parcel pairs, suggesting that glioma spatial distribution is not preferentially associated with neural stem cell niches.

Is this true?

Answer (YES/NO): NO